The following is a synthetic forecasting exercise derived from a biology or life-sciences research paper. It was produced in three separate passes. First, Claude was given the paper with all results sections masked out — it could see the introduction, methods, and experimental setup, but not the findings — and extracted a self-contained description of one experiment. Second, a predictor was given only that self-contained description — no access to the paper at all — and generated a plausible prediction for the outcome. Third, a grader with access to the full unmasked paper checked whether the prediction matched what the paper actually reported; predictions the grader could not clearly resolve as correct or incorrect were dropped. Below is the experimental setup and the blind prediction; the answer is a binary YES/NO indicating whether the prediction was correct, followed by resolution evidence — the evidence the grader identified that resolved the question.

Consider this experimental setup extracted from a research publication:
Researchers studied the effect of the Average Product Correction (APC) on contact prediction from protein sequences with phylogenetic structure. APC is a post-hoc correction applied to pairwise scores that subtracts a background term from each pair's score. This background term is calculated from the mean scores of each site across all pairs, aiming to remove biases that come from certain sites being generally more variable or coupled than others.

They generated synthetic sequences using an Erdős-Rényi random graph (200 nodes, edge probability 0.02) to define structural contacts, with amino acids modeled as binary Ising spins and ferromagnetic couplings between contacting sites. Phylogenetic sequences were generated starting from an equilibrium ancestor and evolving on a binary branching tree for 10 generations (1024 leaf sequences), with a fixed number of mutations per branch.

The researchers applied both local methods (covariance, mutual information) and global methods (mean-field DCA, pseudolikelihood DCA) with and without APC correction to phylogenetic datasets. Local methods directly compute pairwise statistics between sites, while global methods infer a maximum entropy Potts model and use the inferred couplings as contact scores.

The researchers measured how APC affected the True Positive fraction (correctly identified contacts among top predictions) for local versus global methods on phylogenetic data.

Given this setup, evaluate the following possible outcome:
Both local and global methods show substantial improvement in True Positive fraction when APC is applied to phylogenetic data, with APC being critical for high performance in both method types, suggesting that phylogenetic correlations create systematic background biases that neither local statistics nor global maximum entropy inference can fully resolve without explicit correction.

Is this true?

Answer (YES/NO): NO